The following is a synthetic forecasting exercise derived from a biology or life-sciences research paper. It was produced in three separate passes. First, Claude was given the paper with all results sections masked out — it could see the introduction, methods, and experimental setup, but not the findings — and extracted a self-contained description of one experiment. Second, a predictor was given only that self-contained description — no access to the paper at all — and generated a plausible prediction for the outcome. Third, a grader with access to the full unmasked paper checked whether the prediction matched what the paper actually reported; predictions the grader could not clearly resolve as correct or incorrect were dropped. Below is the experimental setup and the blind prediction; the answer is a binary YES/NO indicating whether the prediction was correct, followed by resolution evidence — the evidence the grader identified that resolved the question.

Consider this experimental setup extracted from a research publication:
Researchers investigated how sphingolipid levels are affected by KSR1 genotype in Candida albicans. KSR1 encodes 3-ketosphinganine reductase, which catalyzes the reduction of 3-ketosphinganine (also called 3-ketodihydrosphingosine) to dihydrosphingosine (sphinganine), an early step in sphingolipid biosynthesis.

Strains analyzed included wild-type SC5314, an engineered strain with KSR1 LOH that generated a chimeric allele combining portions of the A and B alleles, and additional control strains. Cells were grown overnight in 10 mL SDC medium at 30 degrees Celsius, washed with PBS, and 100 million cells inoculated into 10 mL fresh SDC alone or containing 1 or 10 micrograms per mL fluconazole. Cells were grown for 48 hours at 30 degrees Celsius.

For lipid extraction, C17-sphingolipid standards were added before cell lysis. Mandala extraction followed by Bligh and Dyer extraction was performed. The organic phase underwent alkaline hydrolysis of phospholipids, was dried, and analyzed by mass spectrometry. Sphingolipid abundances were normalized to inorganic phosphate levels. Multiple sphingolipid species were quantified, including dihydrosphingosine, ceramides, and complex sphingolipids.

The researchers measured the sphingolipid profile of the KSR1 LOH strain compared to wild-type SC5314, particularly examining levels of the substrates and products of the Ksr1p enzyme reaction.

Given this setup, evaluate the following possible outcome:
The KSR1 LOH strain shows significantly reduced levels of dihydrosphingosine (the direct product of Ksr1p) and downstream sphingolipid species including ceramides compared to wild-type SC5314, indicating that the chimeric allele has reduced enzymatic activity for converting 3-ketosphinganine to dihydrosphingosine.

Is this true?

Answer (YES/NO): YES